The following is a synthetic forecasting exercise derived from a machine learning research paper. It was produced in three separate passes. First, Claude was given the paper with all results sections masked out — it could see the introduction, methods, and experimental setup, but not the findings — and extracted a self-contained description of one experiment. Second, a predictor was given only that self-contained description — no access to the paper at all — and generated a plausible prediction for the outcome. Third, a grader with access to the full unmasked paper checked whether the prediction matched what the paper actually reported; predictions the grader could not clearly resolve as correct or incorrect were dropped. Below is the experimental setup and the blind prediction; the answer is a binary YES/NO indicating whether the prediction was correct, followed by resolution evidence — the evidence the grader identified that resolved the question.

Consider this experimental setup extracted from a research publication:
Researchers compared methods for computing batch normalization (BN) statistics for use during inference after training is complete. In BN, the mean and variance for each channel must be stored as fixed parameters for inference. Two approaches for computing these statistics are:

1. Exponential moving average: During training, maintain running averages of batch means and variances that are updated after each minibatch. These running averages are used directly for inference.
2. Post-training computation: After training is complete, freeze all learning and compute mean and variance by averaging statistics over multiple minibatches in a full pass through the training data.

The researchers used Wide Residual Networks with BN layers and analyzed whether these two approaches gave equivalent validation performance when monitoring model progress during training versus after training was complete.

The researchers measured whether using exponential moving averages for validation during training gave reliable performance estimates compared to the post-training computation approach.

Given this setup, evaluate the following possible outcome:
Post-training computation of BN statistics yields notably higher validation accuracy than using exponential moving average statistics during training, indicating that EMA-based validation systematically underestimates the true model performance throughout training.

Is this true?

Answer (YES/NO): NO